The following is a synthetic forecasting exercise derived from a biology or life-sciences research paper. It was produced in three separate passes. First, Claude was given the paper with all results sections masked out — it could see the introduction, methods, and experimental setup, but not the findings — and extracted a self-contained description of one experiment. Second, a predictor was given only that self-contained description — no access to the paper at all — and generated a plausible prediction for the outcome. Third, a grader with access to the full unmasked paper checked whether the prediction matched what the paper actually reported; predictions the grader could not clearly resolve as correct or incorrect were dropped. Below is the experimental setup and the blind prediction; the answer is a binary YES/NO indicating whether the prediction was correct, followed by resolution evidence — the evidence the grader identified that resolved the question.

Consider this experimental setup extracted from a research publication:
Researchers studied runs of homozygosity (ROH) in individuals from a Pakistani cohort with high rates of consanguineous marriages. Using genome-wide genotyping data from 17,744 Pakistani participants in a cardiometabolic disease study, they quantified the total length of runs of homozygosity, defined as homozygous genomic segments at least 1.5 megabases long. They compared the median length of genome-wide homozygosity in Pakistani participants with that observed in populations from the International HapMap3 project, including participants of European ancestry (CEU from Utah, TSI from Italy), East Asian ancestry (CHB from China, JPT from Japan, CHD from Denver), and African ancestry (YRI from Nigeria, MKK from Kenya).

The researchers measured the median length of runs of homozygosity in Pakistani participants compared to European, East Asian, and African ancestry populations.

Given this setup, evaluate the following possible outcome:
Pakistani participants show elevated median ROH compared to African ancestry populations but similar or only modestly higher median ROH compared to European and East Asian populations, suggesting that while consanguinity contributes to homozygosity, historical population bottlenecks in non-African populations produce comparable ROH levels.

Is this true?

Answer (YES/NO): NO